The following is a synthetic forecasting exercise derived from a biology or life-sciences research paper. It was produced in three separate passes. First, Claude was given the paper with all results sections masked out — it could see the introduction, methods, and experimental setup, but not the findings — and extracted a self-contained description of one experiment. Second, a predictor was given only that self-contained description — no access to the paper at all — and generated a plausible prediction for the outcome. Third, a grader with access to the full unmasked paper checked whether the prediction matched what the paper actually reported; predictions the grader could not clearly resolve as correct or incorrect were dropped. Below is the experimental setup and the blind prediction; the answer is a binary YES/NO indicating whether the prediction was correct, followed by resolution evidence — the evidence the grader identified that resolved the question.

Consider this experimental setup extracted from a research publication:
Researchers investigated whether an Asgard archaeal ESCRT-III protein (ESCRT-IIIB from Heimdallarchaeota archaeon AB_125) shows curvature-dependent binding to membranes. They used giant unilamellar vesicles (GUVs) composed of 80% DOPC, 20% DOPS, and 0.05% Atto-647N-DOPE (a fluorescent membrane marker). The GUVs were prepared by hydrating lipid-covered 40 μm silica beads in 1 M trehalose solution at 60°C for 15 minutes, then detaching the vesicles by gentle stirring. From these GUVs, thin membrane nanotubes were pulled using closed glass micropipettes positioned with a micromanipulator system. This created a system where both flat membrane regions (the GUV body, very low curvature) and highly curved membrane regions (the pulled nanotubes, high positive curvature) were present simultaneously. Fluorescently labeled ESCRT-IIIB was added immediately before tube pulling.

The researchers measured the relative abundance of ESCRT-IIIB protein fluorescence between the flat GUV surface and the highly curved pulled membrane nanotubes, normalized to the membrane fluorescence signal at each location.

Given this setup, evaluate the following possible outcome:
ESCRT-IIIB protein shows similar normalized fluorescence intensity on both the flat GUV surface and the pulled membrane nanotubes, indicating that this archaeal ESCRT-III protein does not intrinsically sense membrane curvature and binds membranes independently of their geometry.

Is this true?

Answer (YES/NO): YES